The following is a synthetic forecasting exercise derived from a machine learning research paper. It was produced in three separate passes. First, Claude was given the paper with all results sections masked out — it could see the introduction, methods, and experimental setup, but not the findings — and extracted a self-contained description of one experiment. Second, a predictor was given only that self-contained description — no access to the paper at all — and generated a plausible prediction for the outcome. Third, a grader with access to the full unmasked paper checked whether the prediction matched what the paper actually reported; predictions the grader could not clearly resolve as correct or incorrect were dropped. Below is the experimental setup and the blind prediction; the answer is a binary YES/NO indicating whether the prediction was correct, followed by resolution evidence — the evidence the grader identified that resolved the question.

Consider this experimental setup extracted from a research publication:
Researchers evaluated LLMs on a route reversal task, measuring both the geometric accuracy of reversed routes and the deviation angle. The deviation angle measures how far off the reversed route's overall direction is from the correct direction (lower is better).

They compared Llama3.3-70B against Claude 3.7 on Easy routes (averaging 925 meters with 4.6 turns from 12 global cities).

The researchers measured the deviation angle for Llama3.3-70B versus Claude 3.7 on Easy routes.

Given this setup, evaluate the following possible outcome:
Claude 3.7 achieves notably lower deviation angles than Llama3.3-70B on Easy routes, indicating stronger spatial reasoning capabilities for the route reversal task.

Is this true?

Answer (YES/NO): YES